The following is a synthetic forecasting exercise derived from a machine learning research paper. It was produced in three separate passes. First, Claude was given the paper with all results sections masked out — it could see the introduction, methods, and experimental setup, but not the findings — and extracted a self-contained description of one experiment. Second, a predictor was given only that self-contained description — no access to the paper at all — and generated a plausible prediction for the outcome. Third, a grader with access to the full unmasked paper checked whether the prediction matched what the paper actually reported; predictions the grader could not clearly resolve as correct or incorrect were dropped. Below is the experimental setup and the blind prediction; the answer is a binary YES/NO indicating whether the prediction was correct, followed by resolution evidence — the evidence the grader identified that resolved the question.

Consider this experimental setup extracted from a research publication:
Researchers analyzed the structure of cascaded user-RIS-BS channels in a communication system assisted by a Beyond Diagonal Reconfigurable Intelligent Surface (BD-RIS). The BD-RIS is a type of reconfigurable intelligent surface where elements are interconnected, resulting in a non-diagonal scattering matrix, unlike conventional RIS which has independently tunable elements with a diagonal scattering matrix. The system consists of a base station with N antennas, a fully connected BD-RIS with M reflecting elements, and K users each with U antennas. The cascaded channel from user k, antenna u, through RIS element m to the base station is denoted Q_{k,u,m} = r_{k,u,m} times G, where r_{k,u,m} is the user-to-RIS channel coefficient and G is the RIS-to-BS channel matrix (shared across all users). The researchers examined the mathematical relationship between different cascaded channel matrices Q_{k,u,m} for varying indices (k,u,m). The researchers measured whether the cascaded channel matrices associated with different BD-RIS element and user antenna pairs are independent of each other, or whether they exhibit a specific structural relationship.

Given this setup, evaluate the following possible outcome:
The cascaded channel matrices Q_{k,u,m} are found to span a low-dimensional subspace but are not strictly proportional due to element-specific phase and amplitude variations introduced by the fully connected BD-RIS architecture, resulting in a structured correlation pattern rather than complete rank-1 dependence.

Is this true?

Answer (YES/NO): NO